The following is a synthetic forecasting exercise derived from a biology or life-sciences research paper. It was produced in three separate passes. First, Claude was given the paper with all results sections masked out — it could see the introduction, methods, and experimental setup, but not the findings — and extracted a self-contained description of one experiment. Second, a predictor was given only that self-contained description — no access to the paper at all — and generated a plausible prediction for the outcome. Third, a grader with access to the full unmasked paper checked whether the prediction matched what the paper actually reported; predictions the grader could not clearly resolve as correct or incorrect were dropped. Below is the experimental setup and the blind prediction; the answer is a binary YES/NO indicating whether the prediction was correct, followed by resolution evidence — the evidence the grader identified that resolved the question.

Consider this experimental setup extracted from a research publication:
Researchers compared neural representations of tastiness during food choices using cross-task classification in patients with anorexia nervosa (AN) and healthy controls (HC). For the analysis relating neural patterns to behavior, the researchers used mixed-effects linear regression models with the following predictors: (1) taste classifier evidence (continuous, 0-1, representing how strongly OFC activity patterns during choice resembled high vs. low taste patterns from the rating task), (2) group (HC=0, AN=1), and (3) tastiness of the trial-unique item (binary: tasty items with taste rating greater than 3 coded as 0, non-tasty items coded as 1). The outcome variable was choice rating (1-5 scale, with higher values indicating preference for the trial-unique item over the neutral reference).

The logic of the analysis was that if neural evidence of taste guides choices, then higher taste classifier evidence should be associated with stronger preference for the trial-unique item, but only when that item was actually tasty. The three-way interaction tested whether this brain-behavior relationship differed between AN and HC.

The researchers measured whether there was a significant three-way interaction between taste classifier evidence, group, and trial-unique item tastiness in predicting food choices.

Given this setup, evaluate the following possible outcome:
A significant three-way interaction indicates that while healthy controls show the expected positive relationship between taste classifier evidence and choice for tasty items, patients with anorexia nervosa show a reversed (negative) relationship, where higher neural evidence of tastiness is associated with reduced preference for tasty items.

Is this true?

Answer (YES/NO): NO